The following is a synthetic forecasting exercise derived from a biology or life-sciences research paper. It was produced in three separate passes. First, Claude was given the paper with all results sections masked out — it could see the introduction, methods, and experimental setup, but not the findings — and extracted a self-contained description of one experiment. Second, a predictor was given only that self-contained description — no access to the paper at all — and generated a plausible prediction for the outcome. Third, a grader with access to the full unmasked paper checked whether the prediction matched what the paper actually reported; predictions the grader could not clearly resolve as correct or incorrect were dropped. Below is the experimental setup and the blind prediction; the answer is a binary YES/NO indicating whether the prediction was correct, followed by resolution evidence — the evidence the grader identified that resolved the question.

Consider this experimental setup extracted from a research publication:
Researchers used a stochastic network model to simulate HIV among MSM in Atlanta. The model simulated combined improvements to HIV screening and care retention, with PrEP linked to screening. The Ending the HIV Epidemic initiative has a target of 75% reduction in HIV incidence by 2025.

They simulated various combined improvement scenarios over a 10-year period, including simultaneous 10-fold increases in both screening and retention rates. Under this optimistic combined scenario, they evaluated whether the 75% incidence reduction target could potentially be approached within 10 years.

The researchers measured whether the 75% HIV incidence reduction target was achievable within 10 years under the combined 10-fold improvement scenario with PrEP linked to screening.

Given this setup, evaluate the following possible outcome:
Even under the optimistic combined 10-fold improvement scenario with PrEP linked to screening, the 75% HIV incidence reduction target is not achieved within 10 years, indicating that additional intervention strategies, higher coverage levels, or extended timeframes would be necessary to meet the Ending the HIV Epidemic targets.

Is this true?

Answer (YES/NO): NO